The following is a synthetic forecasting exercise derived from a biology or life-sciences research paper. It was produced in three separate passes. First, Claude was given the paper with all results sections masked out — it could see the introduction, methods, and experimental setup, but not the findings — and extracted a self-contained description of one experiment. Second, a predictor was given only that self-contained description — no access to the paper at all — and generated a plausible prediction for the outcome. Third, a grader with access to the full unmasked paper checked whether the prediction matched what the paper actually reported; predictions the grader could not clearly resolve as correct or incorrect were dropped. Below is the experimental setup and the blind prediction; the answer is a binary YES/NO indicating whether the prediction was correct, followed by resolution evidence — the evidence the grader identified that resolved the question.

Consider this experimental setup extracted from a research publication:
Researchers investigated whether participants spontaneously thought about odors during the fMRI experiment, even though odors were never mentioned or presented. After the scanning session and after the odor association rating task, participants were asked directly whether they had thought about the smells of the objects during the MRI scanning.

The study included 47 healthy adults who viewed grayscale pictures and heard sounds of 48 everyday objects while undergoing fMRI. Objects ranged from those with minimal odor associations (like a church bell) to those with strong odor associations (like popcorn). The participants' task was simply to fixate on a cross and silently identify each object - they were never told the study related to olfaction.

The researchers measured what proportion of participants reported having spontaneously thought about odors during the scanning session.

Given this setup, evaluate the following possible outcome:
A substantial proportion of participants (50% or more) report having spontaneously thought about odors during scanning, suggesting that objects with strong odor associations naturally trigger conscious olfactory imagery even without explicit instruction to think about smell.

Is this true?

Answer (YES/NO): NO